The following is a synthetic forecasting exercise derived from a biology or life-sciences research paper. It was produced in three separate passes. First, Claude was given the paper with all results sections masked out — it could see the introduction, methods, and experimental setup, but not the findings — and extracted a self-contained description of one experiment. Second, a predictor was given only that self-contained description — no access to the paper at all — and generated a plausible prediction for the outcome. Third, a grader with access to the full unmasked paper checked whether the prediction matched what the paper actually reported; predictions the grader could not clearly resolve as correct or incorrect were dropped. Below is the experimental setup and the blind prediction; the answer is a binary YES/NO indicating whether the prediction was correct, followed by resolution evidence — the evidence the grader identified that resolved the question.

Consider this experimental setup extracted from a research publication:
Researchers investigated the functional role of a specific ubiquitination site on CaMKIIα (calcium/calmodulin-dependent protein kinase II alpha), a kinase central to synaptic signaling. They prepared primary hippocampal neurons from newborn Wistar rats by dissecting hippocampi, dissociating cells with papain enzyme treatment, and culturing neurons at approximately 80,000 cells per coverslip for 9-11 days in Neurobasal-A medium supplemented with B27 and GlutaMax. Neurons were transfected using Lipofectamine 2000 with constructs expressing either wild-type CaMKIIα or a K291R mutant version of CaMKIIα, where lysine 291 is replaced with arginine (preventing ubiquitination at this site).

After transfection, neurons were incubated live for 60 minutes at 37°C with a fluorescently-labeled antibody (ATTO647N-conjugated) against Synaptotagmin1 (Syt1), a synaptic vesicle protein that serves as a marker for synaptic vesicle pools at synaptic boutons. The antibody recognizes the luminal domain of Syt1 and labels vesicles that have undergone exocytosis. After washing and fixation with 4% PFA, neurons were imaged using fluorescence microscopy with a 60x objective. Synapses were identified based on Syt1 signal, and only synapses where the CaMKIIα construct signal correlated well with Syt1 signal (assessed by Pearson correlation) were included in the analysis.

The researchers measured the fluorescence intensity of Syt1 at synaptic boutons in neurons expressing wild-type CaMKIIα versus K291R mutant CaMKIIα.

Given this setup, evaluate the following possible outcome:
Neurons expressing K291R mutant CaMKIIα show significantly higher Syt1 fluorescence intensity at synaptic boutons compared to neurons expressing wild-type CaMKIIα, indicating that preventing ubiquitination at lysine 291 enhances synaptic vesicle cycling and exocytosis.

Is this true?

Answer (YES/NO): YES